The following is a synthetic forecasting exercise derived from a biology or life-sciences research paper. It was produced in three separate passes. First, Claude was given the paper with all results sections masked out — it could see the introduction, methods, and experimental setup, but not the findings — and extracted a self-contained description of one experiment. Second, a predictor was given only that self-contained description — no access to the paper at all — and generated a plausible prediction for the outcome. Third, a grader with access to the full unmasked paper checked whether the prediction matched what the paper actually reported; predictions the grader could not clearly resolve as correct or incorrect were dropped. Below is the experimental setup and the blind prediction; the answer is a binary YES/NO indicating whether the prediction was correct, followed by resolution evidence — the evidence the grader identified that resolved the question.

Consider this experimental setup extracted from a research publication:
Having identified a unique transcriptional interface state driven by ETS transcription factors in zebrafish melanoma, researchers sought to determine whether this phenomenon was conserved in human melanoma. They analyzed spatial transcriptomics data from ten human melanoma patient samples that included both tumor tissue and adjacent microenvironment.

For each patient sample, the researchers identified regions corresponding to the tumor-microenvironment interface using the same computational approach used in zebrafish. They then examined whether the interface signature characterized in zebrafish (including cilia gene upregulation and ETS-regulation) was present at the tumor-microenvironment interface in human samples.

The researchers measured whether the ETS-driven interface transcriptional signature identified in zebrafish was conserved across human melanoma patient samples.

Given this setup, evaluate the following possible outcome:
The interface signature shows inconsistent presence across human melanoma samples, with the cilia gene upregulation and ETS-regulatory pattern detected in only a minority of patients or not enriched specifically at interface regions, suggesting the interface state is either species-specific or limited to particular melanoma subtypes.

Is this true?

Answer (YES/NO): NO